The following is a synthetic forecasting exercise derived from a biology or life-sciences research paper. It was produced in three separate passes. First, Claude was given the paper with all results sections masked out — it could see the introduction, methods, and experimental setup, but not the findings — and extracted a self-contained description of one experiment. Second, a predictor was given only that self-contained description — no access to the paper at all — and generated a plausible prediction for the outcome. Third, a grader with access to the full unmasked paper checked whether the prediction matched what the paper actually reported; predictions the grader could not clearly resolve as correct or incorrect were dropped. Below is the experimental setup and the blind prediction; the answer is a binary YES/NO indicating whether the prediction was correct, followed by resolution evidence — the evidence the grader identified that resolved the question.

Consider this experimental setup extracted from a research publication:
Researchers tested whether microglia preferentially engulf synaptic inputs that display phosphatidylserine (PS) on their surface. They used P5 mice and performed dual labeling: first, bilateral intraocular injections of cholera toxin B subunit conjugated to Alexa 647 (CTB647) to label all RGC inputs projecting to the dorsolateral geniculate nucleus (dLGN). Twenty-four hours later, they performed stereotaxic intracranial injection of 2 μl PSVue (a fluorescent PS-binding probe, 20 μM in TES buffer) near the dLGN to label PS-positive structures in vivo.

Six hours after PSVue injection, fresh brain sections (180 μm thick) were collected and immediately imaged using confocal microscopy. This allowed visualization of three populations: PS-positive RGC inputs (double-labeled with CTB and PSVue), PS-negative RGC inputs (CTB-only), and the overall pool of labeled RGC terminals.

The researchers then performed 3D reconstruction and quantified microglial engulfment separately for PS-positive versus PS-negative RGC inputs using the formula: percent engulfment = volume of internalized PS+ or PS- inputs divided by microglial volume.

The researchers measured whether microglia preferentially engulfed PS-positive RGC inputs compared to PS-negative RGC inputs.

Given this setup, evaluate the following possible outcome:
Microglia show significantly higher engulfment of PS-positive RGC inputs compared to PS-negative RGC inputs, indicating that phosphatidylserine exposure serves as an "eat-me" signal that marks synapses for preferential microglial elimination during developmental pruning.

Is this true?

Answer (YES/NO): YES